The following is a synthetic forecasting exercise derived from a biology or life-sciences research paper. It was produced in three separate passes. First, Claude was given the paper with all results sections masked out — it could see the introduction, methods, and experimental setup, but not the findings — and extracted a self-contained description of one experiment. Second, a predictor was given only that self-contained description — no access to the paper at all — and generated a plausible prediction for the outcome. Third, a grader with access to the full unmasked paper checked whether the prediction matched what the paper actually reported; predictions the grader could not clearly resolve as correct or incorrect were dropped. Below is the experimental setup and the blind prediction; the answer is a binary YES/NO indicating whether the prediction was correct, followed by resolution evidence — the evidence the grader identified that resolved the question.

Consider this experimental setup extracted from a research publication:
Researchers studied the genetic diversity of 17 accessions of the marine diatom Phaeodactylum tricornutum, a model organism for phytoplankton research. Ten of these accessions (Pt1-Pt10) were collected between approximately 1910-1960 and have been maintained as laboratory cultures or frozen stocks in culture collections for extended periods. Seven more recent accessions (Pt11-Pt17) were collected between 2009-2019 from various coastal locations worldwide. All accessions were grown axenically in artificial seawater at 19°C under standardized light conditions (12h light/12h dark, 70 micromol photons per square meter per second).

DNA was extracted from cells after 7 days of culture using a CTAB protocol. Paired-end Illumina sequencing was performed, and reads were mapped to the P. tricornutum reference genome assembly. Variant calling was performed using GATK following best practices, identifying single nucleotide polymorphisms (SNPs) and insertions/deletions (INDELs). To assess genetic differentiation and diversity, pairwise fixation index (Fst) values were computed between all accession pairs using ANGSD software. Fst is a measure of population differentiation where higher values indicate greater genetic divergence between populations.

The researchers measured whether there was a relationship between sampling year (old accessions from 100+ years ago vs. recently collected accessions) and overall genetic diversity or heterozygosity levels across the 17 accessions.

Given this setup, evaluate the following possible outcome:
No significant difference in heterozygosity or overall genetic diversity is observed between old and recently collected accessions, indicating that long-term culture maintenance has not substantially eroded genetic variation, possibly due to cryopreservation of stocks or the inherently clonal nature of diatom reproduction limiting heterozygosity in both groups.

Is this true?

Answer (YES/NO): YES